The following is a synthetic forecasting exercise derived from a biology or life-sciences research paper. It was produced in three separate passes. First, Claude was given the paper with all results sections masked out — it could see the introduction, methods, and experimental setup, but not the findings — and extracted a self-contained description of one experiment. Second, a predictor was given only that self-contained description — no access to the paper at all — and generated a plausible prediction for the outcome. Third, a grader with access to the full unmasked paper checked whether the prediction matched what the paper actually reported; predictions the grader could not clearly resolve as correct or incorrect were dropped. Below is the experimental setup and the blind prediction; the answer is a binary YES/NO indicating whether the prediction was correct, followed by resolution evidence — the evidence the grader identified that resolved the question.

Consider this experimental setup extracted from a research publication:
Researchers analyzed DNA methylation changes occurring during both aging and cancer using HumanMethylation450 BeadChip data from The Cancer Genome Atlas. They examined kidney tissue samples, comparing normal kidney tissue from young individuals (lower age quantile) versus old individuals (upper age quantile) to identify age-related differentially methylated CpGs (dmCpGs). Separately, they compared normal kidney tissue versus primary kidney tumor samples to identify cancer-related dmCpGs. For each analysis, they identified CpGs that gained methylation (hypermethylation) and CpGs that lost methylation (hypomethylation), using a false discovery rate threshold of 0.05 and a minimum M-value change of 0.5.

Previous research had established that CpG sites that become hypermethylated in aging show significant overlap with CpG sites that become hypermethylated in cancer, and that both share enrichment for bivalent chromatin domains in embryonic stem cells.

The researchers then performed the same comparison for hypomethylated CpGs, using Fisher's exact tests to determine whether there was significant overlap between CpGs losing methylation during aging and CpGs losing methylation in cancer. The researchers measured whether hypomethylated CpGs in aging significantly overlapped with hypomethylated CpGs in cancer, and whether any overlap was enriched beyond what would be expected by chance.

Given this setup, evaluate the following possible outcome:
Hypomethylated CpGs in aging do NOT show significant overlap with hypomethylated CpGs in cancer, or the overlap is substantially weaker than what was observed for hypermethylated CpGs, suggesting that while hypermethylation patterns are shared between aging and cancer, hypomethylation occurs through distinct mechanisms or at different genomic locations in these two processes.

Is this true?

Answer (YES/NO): YES